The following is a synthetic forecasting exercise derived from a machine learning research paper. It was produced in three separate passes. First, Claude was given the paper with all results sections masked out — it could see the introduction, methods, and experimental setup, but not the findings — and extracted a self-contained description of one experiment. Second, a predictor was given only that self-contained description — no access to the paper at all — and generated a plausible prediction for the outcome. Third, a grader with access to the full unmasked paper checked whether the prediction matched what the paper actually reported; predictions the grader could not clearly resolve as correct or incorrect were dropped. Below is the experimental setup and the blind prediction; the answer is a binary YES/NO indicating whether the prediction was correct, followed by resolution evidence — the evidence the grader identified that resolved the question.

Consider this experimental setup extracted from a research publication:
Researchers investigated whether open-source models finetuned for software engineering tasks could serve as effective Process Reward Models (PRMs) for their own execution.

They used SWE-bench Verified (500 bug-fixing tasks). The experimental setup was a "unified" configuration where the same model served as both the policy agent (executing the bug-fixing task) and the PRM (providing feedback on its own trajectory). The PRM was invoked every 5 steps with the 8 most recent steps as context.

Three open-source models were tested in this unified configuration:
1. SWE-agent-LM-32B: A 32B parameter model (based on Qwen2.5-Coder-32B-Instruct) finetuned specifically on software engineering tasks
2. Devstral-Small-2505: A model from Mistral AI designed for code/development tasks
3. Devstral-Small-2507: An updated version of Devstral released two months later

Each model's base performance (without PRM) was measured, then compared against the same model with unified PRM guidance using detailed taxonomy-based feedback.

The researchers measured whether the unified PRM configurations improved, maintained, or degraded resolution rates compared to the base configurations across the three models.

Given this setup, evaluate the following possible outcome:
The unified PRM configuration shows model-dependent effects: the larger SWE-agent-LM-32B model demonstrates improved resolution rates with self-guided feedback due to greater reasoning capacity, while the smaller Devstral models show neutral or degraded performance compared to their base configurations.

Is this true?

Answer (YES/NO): NO